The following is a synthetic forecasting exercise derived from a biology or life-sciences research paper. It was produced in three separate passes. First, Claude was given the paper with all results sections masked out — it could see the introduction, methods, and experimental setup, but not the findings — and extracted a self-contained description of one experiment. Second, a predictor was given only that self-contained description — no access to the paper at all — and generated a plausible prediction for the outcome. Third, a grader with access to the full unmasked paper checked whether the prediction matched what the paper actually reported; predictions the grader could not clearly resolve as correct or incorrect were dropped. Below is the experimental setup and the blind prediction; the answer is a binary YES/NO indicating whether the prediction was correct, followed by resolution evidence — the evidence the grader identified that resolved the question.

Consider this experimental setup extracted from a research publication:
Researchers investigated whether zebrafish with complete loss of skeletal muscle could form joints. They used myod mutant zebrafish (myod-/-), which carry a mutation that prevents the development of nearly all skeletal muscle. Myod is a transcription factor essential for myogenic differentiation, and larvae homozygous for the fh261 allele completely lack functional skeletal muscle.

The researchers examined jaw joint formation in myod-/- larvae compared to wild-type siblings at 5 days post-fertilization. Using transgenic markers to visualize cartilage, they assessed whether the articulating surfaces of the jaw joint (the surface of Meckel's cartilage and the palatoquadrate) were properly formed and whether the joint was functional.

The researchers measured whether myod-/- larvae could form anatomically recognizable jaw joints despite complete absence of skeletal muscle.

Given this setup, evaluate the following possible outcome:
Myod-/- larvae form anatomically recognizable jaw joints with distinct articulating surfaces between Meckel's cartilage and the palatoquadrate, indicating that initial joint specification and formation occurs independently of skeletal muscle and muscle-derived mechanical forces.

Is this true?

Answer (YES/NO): NO